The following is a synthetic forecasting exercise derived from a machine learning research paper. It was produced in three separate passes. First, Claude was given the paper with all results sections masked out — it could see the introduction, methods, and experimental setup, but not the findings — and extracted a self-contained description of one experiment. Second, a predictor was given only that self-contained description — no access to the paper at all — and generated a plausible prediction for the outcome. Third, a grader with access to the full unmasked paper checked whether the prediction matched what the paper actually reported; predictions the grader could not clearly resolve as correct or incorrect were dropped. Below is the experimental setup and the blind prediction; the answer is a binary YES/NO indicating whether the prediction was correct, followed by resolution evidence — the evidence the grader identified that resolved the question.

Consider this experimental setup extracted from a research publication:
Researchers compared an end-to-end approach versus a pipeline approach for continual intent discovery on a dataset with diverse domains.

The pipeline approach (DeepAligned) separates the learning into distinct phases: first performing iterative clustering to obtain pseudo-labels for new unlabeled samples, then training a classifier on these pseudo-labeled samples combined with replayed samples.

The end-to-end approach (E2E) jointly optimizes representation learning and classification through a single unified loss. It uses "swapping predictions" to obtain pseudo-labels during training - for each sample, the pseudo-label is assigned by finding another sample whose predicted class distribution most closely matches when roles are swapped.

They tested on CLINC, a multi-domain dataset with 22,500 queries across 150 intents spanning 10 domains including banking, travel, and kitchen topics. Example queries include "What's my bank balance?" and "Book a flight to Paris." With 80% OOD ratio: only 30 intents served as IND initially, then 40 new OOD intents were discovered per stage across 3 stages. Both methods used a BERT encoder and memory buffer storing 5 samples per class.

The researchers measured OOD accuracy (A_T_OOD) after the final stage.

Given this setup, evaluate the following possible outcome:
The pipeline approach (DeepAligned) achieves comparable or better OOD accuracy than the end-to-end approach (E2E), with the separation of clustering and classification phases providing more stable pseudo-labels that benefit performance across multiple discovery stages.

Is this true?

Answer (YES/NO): NO